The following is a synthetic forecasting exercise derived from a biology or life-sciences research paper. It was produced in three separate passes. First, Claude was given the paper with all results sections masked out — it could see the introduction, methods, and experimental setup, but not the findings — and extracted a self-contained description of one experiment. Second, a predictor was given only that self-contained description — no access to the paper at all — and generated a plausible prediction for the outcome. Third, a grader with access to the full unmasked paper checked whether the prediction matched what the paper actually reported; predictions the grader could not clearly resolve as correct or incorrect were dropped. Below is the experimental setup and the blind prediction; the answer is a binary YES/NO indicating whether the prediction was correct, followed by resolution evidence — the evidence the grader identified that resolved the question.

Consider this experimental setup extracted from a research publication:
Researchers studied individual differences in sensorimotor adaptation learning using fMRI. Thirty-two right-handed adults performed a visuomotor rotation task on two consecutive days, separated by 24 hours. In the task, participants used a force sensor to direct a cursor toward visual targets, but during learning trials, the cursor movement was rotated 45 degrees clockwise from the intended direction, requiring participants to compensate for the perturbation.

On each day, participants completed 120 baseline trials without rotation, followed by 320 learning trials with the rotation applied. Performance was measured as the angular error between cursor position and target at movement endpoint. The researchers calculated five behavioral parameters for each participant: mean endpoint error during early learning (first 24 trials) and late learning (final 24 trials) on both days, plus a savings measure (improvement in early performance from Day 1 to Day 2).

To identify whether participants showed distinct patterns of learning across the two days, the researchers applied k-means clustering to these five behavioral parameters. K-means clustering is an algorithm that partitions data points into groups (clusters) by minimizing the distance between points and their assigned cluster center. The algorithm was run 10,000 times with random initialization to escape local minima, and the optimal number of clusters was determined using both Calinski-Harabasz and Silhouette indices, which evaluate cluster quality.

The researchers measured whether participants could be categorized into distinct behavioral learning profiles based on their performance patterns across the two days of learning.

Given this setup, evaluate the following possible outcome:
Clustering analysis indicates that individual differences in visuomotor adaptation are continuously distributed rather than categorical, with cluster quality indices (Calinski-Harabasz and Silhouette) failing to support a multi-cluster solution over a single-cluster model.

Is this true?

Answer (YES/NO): NO